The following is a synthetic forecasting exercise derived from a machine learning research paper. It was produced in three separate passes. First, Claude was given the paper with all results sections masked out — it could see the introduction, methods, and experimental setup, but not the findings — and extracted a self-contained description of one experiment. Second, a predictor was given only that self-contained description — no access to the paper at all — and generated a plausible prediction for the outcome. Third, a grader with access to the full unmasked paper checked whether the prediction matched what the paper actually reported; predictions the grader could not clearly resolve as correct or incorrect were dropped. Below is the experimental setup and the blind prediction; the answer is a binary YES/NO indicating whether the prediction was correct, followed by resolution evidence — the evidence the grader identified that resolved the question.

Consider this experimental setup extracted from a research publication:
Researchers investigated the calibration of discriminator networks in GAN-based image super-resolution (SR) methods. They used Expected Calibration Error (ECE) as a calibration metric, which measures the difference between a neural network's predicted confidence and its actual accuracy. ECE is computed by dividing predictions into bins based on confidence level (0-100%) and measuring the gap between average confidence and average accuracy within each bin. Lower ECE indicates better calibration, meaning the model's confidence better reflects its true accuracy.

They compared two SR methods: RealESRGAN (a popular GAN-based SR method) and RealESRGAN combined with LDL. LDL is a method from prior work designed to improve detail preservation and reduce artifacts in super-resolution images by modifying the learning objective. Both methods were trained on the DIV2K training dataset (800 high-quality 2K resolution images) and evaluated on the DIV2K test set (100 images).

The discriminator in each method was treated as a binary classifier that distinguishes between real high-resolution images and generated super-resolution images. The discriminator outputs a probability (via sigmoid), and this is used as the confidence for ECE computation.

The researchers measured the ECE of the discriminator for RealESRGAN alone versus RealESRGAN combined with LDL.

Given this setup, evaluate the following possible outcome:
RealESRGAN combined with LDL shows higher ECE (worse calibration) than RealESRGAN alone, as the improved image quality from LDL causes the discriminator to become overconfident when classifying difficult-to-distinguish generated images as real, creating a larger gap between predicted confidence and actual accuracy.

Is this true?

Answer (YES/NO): YES